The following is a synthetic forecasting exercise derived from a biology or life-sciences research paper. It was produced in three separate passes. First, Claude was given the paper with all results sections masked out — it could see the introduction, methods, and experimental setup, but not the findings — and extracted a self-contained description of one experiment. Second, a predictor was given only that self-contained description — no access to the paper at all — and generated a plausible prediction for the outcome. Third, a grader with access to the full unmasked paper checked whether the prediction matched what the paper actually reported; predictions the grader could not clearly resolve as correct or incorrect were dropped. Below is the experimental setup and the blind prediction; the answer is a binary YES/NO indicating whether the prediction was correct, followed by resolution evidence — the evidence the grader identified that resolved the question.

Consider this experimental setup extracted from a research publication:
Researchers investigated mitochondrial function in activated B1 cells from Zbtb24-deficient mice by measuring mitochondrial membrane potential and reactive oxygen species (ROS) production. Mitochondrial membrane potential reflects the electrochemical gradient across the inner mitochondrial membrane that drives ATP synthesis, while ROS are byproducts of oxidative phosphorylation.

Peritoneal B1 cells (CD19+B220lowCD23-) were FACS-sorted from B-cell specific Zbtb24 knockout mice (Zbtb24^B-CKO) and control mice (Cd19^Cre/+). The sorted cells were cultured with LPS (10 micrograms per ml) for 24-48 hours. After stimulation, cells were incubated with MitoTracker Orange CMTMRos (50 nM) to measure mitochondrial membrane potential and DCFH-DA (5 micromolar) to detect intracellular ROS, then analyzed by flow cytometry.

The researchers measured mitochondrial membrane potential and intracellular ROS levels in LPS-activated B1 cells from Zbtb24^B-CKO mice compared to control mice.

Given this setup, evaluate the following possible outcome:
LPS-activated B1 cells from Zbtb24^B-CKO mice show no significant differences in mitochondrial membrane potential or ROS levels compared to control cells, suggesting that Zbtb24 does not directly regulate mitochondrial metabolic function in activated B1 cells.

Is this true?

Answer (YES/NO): NO